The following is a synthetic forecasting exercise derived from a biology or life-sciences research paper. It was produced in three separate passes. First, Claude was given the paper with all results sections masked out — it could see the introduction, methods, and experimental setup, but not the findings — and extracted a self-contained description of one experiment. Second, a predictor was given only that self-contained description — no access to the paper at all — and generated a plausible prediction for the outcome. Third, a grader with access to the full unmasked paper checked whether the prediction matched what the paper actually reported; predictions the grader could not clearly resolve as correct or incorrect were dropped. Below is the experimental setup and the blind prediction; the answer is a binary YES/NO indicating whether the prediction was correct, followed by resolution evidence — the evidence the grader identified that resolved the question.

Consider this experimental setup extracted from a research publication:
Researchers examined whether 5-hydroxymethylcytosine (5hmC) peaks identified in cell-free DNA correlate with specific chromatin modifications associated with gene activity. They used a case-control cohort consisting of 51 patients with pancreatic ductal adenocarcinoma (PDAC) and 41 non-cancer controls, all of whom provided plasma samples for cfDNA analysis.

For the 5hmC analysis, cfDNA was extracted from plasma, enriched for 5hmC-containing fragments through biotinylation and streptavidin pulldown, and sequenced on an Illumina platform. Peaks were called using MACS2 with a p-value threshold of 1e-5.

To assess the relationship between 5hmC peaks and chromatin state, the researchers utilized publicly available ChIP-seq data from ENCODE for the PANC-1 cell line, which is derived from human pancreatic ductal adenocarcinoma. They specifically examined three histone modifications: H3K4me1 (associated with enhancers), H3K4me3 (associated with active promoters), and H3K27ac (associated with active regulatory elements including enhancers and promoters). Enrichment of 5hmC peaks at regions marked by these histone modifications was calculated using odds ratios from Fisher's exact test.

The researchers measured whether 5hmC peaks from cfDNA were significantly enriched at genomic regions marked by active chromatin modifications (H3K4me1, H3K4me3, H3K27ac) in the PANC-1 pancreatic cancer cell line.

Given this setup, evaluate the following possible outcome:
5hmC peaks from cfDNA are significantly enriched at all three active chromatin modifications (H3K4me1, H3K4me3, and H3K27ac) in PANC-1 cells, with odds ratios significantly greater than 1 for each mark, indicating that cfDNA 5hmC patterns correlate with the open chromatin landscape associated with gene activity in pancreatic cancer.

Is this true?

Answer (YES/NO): NO